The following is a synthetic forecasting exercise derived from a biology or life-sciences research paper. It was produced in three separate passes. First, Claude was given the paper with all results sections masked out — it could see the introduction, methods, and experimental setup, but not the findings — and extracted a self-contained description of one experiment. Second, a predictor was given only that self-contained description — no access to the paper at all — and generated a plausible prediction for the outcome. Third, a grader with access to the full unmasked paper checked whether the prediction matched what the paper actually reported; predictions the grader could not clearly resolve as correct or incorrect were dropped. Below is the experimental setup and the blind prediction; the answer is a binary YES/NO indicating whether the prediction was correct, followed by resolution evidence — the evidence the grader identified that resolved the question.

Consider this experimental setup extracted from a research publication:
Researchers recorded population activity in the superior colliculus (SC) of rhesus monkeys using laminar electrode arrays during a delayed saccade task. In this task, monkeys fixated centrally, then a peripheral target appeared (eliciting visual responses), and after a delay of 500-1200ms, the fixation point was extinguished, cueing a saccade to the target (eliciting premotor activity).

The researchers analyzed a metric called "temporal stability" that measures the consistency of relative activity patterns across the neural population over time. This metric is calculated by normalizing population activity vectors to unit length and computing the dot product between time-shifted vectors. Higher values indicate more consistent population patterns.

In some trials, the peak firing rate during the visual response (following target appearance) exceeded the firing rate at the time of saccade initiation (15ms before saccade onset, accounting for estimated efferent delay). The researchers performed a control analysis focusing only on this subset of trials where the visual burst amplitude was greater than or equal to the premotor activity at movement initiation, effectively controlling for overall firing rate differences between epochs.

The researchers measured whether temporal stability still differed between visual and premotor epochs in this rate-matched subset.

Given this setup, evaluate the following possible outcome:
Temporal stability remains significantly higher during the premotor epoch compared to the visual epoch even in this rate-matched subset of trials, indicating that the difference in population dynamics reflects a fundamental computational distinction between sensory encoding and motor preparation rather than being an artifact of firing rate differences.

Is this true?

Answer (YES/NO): YES